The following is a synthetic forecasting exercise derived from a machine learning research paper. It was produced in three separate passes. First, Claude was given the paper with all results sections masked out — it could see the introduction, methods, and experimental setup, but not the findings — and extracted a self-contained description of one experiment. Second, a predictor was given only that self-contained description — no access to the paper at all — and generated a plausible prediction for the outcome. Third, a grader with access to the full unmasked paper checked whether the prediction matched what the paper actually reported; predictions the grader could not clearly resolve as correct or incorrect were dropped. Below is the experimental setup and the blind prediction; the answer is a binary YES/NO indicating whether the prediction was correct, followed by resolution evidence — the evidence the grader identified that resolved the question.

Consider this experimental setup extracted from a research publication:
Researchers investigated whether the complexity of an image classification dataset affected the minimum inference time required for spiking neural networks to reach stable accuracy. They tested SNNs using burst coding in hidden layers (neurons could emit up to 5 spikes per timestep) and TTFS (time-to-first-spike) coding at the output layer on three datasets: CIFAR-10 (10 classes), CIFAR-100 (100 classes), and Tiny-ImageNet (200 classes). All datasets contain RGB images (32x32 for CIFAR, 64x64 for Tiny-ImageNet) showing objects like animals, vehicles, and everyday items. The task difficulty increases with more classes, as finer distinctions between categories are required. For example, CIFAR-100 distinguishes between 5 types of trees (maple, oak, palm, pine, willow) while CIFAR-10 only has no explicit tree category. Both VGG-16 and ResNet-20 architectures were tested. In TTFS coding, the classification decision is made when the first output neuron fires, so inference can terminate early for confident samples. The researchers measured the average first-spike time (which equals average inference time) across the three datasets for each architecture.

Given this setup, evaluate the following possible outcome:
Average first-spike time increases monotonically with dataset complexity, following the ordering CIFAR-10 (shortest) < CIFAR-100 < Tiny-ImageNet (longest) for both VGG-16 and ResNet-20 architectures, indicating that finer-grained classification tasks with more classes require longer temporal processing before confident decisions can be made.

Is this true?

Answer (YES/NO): NO